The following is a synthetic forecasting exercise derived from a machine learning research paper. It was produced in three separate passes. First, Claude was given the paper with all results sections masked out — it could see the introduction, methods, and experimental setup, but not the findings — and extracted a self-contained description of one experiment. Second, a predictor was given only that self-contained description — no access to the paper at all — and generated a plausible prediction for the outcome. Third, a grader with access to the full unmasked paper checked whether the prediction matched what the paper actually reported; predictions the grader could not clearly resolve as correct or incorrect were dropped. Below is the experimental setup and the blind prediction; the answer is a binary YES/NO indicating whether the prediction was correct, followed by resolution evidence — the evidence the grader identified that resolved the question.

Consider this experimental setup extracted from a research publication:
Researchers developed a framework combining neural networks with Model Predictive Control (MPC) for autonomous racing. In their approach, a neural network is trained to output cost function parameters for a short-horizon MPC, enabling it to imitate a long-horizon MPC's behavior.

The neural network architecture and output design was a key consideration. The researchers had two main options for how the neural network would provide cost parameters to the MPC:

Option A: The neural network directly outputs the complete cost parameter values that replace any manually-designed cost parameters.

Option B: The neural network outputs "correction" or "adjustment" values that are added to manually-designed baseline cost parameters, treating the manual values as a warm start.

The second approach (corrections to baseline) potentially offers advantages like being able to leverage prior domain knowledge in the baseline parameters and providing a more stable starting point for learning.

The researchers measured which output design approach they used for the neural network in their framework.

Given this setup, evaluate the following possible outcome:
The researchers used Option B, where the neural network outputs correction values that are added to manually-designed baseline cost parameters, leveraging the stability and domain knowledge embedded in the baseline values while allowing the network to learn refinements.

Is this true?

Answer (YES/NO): YES